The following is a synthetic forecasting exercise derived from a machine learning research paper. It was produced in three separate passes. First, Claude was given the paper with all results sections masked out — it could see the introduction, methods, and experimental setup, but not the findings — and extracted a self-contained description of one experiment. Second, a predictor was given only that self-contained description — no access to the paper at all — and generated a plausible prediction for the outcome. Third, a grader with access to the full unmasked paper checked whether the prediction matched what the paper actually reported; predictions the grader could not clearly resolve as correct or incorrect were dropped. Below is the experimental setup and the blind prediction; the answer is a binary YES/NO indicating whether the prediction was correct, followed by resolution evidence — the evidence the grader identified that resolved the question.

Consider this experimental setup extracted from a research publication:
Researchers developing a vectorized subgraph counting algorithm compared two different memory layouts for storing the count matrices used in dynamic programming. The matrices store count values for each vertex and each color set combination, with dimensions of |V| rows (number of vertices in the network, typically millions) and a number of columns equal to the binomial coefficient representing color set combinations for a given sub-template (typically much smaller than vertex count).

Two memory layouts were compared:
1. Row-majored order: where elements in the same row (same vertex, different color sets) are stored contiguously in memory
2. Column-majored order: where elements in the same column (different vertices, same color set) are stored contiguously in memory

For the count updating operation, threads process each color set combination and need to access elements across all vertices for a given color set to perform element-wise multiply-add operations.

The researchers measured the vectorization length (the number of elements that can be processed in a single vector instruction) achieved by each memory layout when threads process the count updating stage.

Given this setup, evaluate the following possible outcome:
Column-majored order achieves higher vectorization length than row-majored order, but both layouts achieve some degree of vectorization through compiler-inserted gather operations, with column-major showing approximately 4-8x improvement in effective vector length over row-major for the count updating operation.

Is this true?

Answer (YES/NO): NO